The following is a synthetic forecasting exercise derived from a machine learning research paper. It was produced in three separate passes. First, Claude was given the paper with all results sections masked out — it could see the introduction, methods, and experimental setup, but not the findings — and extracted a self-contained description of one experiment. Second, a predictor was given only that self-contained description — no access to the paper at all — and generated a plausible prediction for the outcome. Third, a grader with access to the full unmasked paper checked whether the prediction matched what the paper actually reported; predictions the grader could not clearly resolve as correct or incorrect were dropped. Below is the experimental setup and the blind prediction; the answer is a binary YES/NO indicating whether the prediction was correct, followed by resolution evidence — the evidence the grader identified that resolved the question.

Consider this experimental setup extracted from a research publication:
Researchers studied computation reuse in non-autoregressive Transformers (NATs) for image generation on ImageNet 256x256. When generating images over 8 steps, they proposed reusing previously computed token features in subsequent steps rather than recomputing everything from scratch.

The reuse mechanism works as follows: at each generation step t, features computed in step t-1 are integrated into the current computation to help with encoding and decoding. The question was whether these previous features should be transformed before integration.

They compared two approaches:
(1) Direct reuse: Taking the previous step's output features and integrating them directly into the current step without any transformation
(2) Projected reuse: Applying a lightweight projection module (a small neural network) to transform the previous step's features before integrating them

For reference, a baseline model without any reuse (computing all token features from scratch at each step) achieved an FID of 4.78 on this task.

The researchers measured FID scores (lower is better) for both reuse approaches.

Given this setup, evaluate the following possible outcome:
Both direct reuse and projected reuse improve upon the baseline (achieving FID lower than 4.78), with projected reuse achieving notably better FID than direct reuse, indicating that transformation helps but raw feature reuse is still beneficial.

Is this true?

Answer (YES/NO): NO